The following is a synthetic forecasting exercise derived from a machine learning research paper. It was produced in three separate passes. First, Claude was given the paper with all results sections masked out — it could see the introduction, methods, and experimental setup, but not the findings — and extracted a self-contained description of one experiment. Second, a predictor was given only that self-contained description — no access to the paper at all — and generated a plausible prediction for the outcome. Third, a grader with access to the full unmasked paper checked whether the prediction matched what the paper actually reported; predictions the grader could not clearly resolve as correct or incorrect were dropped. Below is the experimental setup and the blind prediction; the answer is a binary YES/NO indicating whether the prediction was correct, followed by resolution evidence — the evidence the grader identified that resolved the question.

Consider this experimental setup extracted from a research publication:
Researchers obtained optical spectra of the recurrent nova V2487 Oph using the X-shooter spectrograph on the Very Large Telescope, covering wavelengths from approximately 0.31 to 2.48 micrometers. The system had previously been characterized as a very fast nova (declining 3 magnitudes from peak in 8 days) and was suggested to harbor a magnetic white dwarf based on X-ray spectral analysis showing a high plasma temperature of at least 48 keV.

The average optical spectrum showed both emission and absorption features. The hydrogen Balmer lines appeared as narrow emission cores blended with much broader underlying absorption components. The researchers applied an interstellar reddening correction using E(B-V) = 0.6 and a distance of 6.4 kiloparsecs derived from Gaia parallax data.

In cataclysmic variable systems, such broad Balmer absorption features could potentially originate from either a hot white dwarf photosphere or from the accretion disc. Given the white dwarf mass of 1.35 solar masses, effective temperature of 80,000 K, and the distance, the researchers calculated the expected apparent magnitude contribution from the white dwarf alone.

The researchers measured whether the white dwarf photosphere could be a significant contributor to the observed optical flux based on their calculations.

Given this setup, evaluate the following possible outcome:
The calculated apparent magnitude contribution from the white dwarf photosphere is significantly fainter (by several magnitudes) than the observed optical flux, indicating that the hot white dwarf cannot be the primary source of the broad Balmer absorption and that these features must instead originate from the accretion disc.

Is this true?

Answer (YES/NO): YES